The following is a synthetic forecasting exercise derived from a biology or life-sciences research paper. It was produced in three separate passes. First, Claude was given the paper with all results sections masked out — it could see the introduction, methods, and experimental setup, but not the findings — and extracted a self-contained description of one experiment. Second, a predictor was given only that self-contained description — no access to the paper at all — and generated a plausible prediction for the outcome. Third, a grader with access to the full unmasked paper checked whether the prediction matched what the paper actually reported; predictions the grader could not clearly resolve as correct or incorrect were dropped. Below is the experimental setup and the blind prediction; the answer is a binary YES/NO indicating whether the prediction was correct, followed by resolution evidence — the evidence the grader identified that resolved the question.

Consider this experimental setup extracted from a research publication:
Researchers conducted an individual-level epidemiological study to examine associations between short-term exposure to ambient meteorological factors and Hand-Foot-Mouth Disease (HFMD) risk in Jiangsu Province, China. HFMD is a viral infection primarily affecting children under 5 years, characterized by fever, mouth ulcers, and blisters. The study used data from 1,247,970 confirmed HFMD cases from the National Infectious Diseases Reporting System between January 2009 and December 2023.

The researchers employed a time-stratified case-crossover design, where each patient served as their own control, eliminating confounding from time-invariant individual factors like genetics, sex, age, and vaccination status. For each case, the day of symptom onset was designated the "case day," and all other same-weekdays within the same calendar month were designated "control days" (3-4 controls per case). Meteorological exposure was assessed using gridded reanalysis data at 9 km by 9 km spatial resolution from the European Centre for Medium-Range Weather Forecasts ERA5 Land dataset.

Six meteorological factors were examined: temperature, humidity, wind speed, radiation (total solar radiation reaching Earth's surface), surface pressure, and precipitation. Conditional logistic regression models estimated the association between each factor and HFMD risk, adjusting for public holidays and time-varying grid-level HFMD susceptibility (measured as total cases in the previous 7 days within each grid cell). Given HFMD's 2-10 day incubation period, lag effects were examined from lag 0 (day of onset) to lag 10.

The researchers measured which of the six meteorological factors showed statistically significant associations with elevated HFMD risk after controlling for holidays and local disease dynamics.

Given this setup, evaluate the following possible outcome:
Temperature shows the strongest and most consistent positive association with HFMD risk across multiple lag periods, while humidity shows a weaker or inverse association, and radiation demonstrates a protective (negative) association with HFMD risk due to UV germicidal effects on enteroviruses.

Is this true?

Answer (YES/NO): NO